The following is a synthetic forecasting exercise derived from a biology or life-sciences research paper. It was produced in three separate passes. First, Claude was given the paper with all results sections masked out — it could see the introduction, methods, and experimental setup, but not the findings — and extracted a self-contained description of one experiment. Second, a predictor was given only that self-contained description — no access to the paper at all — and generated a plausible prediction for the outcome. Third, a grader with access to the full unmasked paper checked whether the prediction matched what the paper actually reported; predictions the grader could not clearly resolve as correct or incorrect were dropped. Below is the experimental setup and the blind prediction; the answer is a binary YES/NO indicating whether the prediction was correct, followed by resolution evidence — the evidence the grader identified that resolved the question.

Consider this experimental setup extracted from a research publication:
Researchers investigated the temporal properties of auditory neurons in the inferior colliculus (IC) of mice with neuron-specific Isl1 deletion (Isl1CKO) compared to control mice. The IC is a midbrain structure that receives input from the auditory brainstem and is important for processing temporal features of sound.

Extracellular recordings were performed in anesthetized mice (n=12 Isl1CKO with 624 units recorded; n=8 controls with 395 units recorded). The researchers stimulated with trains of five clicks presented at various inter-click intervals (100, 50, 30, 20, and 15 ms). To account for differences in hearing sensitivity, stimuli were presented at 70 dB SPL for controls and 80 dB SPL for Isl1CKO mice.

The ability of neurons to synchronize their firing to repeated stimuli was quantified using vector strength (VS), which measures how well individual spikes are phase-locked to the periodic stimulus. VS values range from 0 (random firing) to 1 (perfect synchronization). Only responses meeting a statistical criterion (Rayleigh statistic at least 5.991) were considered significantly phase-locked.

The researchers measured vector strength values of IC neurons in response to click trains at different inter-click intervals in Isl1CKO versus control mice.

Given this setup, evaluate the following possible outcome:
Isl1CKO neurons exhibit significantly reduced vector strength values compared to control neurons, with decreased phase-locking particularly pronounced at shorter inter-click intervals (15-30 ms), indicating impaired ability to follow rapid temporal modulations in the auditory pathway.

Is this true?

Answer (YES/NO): NO